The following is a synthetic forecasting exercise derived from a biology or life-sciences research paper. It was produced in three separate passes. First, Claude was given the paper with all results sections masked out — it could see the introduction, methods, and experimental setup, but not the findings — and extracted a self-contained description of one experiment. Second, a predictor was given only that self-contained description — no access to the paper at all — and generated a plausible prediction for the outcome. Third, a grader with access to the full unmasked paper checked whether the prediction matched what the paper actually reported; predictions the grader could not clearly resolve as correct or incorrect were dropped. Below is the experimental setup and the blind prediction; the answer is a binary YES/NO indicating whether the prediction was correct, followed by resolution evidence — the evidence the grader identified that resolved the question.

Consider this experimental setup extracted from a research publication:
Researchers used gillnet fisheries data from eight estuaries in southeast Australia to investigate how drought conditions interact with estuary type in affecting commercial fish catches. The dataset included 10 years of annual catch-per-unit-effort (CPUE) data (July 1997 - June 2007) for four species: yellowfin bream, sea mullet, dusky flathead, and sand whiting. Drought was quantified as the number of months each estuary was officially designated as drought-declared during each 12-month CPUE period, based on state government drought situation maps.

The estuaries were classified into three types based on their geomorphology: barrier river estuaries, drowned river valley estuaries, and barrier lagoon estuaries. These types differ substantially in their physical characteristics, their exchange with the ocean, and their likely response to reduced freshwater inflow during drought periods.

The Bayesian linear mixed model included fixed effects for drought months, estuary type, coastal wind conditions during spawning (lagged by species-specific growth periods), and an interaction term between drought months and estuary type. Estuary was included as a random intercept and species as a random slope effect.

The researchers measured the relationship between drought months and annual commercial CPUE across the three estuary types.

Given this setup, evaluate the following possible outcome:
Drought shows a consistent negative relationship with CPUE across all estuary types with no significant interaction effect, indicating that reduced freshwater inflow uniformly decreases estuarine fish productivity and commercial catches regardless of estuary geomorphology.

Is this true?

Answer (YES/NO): NO